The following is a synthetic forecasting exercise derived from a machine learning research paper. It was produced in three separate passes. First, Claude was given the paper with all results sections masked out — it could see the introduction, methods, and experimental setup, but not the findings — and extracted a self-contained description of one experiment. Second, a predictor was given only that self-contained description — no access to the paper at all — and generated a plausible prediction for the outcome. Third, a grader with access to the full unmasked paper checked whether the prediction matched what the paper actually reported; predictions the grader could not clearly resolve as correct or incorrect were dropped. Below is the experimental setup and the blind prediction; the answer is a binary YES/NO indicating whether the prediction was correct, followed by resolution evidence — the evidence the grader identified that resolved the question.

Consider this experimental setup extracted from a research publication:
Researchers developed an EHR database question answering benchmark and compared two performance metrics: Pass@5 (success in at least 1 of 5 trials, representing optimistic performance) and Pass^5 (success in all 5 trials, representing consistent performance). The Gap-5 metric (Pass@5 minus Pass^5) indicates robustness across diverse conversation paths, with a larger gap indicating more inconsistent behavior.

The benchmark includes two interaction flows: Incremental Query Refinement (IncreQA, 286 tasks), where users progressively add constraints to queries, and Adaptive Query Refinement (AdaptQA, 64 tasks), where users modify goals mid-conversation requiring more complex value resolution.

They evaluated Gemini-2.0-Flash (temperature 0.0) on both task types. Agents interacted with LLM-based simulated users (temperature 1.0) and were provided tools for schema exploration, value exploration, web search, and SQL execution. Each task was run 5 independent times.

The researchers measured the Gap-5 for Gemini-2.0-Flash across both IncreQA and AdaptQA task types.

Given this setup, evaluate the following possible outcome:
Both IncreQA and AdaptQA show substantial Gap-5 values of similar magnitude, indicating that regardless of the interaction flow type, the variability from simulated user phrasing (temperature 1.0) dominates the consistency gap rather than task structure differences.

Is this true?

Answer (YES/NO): NO